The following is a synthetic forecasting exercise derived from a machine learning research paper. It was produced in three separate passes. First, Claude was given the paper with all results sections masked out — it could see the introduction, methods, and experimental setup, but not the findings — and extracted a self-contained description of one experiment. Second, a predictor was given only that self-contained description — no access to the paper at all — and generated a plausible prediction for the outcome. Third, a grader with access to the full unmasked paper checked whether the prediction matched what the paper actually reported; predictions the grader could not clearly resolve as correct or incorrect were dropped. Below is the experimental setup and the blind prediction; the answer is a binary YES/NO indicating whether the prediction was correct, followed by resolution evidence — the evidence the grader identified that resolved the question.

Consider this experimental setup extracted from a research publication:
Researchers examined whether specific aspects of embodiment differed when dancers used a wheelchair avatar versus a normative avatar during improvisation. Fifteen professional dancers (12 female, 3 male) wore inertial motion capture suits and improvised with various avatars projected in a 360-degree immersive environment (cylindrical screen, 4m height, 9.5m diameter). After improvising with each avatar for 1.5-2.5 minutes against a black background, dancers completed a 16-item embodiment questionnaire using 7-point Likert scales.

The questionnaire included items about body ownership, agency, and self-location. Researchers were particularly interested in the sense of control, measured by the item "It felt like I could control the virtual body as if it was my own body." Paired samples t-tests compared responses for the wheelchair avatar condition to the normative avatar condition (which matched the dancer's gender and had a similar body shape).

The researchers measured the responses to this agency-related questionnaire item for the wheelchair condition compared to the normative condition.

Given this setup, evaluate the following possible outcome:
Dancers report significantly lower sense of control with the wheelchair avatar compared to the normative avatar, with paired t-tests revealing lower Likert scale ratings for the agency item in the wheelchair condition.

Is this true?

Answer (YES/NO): YES